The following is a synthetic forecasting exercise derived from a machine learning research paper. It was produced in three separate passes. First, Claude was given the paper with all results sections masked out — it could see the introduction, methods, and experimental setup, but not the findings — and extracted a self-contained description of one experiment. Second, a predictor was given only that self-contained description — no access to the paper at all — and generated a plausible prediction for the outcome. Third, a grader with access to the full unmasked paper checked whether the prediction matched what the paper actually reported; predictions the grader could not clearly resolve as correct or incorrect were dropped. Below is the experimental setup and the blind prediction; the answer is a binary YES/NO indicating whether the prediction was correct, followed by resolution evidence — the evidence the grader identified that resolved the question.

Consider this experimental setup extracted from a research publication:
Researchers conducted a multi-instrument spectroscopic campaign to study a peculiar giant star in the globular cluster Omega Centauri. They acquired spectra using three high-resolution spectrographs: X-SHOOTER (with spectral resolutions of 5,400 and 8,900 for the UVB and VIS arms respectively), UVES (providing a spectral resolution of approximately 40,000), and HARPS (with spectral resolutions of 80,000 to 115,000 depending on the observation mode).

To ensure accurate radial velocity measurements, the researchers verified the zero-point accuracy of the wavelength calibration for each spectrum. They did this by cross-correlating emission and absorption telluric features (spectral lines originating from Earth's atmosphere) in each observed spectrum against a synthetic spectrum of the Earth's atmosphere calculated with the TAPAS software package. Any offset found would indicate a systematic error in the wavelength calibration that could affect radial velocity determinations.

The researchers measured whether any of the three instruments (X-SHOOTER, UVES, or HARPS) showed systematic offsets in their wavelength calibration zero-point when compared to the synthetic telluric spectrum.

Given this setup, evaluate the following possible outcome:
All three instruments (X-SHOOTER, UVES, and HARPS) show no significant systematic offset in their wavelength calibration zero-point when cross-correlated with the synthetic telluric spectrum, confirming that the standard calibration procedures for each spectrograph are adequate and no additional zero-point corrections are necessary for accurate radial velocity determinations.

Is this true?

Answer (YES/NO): NO